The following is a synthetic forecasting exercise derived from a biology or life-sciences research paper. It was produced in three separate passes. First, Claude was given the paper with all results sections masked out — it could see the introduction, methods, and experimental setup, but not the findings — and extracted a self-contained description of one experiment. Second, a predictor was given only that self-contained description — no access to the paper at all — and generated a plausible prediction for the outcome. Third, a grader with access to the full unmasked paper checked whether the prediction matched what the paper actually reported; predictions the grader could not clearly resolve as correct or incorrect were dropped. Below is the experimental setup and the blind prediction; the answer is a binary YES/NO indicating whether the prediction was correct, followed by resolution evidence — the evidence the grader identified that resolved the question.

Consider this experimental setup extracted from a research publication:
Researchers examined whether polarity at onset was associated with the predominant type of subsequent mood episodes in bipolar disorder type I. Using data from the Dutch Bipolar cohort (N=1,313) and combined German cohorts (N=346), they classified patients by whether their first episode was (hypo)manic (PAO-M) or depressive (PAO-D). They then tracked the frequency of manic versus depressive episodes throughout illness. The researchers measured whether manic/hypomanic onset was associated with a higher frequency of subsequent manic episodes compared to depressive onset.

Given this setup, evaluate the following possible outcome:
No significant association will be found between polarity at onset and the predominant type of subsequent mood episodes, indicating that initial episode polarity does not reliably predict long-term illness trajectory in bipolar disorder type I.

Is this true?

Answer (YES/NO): NO